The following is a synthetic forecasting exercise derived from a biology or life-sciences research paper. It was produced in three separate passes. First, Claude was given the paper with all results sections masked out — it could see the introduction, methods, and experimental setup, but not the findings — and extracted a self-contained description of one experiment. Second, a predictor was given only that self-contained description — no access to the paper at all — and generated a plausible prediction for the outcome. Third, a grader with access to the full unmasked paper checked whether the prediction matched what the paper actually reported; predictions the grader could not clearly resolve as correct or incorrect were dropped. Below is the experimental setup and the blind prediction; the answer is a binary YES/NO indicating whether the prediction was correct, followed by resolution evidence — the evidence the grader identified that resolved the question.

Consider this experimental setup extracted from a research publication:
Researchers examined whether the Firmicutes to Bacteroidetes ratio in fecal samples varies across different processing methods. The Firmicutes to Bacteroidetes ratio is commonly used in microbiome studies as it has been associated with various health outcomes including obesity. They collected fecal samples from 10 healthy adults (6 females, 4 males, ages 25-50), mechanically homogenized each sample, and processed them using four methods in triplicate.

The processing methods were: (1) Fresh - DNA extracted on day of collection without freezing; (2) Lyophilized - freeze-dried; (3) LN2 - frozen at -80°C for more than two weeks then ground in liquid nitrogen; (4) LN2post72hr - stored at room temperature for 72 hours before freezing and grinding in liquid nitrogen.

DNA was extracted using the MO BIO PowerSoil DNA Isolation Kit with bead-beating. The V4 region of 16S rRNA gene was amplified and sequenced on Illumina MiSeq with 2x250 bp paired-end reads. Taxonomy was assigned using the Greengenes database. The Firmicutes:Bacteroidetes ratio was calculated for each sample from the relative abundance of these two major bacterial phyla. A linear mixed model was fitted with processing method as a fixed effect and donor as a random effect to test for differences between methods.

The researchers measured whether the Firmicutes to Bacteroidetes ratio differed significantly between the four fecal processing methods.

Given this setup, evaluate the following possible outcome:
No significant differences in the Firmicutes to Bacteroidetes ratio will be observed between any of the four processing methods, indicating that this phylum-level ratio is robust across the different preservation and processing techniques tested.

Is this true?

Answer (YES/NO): NO